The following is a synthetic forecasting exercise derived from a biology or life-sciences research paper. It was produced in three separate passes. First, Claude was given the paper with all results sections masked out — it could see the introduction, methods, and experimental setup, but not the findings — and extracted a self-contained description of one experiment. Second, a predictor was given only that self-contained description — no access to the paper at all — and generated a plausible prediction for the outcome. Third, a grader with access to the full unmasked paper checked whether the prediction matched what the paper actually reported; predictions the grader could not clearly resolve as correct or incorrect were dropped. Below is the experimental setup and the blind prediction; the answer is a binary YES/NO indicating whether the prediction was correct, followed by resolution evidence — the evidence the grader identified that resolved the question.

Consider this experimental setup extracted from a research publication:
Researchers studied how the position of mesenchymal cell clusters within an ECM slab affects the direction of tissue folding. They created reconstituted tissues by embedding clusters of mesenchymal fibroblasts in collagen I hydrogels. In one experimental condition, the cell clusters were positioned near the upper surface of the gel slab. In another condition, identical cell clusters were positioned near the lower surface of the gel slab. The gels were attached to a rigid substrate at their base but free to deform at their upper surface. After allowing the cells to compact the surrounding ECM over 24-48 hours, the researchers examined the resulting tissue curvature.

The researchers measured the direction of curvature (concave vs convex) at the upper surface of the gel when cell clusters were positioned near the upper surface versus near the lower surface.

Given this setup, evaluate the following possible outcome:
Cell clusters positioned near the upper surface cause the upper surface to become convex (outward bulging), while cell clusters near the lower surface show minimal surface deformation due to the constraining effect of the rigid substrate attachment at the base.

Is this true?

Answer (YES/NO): NO